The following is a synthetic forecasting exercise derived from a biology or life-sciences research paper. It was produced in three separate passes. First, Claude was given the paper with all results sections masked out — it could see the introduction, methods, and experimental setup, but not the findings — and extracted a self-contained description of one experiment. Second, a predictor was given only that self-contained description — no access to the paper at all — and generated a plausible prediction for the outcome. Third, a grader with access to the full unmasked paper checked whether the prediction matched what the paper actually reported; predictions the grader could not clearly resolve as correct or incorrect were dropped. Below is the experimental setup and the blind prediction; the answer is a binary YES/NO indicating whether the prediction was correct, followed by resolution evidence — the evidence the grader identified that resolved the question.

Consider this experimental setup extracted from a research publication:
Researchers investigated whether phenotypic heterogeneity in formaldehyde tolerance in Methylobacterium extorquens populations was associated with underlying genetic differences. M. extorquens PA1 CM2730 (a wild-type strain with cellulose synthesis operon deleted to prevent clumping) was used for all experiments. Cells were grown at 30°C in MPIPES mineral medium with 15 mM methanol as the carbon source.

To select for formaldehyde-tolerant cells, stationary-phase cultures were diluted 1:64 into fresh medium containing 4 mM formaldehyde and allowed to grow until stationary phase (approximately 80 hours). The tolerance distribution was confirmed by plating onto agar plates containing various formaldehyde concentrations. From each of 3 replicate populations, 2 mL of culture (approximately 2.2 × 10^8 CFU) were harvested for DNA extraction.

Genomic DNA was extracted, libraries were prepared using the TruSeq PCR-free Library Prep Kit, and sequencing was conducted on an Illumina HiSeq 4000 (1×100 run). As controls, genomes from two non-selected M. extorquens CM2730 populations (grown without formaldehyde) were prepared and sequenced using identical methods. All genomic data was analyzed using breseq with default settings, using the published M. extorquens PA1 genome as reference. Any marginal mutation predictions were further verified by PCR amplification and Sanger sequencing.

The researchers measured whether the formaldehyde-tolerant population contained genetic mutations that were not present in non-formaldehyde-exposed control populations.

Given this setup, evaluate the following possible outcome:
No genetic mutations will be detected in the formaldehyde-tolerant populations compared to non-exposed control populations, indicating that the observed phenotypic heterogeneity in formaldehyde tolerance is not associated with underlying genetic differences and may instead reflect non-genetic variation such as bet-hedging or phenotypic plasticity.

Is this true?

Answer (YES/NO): YES